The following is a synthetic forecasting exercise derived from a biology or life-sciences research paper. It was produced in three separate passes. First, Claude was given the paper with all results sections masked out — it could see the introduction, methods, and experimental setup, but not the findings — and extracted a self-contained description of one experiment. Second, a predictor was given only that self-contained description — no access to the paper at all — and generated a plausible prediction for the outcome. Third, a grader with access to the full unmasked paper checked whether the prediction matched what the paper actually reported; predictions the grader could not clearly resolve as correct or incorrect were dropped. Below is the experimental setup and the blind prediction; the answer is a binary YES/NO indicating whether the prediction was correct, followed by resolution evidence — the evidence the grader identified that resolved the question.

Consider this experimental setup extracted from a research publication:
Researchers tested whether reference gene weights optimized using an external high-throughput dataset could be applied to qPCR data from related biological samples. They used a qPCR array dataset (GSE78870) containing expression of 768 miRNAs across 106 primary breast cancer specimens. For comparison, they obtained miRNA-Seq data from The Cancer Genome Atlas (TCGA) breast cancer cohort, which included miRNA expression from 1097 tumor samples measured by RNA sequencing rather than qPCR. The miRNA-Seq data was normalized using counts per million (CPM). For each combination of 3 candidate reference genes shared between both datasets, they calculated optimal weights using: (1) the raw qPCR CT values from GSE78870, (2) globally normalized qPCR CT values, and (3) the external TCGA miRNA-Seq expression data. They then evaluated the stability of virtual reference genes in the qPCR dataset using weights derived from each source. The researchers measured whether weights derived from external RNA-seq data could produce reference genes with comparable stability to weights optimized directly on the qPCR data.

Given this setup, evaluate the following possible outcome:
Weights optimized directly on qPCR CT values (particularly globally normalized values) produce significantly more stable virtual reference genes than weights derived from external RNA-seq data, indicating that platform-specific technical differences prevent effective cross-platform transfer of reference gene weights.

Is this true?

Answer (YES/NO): NO